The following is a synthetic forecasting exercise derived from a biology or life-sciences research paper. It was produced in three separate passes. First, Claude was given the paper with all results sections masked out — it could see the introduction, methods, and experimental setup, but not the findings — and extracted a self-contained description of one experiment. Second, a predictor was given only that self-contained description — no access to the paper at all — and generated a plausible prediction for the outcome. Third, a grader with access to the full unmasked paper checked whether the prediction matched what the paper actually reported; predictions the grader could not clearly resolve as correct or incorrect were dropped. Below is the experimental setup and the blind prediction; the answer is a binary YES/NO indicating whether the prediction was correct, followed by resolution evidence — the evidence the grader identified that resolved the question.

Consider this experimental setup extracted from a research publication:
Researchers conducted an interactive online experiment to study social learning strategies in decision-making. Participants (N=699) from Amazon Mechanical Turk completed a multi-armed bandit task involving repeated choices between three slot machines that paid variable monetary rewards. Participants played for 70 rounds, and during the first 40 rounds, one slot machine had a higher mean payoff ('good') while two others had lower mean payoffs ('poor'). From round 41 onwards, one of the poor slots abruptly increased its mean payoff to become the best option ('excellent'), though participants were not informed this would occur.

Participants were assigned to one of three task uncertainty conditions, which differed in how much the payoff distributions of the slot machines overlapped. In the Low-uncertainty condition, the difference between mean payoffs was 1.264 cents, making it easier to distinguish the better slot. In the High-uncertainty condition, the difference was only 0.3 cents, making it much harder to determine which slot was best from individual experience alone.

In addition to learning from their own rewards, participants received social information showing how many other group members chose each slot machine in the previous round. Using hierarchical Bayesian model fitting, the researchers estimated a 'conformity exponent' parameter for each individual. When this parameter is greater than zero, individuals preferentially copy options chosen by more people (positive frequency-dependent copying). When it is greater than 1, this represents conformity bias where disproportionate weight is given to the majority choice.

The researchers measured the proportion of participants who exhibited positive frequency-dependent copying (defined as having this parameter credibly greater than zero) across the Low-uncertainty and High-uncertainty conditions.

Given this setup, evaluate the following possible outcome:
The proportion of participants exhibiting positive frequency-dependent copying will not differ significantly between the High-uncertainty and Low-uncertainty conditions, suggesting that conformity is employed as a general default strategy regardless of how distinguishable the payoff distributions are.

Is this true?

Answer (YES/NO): NO